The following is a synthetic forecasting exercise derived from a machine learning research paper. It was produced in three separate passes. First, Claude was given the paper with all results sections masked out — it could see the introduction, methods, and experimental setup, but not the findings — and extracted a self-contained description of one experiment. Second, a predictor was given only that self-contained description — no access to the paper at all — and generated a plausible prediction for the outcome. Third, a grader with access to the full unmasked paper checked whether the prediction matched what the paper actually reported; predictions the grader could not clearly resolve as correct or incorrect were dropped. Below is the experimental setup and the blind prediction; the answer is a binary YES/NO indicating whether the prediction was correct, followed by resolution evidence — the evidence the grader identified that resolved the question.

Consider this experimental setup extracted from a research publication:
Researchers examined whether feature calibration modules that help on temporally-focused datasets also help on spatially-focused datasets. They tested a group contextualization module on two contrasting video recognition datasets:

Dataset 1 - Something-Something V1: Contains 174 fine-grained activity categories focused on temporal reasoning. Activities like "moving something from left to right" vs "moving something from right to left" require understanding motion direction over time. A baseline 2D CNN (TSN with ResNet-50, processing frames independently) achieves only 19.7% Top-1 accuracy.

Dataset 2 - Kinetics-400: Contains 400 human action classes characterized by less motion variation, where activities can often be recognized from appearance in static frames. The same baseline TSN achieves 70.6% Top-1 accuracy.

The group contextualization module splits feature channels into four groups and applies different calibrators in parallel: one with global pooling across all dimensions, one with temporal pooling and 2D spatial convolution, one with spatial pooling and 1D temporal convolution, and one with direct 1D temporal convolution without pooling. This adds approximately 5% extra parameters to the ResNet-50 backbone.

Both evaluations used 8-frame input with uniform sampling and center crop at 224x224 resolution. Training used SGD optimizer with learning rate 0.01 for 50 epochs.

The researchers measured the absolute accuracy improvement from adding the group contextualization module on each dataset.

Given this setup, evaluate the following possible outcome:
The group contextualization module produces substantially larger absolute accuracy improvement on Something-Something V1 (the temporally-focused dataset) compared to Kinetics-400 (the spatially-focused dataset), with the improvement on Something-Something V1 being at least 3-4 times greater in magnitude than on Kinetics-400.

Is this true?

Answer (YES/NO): YES